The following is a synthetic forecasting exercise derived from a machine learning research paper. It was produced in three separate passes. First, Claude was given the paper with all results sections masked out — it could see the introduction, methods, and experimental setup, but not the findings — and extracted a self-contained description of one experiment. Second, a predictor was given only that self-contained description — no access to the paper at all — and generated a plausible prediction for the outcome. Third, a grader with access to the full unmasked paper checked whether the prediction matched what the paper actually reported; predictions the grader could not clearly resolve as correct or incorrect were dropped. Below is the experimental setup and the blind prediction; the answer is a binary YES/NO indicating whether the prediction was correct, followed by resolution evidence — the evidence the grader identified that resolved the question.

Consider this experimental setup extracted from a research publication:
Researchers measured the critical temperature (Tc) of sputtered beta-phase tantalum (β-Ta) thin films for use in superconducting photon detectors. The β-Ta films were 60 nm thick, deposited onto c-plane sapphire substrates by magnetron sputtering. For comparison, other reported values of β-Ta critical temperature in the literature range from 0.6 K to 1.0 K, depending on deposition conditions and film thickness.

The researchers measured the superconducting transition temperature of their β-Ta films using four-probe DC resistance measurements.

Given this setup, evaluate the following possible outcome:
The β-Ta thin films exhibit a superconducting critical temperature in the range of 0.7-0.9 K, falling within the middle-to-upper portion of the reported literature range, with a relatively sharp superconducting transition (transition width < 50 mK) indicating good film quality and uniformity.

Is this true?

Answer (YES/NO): NO